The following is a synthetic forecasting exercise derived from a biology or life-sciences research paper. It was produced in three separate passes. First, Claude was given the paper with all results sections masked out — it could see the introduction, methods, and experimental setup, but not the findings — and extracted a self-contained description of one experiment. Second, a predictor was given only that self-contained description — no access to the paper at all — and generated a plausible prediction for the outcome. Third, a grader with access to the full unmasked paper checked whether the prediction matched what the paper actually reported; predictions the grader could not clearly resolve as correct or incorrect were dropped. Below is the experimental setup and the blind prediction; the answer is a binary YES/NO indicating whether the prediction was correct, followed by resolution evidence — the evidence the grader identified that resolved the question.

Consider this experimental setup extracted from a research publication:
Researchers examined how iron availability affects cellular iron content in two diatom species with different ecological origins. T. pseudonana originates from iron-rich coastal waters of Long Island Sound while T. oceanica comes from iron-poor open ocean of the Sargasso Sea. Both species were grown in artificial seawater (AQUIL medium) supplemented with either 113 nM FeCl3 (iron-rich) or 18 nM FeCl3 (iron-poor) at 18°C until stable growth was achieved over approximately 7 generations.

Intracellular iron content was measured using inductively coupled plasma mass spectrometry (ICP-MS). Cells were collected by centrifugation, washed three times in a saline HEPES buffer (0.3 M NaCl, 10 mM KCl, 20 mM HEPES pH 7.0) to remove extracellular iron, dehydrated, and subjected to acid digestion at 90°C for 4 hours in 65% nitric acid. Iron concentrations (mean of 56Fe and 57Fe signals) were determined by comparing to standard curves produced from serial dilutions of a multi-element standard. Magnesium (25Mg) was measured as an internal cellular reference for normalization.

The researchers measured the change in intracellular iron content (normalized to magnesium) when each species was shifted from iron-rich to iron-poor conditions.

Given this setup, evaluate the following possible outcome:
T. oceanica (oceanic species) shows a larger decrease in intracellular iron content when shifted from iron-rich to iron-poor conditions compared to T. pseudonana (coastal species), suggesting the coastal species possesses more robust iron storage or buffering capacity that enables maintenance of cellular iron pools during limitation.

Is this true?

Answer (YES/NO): NO